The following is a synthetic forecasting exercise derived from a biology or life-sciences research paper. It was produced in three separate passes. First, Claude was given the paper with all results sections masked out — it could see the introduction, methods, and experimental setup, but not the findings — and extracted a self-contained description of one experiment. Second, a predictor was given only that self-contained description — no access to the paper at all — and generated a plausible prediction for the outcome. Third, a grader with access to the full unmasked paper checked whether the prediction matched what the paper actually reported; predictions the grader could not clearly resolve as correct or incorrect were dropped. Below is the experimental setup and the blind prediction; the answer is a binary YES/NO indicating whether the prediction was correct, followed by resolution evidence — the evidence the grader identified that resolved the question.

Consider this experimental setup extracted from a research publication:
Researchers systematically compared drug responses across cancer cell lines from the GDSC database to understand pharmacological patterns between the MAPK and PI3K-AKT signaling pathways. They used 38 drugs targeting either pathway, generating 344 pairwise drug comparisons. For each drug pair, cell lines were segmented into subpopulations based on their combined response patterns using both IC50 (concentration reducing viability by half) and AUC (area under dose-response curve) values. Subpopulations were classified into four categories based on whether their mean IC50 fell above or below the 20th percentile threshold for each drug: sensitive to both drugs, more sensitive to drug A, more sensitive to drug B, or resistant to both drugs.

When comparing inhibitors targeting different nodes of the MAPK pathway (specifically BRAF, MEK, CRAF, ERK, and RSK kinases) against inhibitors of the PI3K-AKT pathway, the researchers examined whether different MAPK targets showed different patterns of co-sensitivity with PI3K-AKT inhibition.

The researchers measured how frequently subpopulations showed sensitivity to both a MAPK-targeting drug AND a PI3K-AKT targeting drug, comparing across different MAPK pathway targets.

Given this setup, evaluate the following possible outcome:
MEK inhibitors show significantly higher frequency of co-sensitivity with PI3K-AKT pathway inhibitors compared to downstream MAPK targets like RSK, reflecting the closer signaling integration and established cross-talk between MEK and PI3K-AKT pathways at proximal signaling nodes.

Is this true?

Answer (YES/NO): NO